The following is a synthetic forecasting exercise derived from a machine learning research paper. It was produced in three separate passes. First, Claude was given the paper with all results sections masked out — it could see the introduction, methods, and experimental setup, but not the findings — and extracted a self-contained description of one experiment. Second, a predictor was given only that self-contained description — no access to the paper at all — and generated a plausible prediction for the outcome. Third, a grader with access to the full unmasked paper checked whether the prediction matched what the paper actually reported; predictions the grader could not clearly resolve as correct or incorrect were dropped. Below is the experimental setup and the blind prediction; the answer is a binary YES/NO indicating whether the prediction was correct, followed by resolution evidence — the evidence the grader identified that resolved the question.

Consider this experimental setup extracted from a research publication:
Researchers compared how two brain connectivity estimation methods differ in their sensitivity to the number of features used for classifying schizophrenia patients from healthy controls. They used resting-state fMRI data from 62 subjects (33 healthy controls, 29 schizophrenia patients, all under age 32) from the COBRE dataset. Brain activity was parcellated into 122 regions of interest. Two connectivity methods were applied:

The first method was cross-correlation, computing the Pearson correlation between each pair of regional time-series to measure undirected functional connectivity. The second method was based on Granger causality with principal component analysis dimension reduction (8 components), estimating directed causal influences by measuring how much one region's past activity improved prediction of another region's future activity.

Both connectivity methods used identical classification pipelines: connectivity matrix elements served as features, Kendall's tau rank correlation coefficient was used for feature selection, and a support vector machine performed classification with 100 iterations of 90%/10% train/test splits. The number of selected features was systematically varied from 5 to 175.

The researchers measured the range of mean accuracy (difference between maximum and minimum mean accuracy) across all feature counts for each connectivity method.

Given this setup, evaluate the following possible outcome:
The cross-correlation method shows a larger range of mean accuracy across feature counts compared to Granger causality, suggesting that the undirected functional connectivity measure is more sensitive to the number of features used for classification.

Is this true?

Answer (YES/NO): NO